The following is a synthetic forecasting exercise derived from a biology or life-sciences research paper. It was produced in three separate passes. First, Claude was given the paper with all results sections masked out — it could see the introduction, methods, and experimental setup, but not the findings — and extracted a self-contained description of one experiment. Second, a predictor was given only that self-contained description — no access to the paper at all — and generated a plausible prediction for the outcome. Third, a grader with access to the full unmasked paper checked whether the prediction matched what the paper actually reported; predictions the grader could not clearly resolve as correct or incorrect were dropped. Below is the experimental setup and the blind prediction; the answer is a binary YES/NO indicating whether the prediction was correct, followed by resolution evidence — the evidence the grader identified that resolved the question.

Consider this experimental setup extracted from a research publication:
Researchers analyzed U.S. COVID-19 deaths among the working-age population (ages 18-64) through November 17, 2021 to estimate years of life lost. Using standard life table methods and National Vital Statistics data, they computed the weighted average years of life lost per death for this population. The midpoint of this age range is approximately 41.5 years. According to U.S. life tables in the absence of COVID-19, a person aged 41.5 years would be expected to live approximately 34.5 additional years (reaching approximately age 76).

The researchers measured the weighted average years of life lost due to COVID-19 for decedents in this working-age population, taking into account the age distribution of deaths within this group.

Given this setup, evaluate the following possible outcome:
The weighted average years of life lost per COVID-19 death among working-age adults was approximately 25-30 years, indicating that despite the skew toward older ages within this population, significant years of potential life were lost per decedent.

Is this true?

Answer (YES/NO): YES